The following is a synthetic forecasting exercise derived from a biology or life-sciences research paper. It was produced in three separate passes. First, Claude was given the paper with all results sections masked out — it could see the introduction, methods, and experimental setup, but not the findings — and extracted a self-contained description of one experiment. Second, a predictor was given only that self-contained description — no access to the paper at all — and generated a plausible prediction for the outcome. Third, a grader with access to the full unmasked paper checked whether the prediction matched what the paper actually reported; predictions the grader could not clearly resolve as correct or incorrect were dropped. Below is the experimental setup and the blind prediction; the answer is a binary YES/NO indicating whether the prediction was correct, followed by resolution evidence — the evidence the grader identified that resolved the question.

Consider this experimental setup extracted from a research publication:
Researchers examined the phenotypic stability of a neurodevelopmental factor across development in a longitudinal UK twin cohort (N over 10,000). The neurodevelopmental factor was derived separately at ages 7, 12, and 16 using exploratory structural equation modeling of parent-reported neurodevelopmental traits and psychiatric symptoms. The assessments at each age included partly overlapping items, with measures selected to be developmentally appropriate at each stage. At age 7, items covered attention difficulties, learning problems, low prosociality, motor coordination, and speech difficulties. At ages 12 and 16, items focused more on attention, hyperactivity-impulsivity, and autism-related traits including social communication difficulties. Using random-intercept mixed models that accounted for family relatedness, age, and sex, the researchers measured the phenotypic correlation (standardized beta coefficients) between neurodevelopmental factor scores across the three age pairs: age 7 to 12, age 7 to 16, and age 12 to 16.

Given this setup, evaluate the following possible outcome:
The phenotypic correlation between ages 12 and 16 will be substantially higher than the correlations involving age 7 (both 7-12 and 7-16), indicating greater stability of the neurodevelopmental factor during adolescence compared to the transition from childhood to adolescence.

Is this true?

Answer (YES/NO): YES